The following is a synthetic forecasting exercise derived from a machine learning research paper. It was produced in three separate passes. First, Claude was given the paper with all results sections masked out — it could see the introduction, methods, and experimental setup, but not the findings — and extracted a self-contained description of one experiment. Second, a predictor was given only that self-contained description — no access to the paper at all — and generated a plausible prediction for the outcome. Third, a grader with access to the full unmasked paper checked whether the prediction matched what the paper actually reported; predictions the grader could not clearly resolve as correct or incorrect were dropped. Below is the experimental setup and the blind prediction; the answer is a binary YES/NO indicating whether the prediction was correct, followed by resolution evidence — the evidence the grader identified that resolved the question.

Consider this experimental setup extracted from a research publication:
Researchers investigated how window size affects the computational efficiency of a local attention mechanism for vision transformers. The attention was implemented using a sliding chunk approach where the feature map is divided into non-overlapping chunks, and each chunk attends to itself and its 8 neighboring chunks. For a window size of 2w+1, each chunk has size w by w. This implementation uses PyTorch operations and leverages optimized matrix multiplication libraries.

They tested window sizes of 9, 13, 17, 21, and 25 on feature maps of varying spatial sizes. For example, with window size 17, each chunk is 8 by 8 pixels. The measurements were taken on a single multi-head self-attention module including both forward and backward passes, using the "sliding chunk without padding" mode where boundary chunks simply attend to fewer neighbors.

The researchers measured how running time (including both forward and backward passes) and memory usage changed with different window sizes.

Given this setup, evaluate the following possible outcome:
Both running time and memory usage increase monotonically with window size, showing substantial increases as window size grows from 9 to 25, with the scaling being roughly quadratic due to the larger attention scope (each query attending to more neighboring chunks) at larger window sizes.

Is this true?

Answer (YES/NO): NO